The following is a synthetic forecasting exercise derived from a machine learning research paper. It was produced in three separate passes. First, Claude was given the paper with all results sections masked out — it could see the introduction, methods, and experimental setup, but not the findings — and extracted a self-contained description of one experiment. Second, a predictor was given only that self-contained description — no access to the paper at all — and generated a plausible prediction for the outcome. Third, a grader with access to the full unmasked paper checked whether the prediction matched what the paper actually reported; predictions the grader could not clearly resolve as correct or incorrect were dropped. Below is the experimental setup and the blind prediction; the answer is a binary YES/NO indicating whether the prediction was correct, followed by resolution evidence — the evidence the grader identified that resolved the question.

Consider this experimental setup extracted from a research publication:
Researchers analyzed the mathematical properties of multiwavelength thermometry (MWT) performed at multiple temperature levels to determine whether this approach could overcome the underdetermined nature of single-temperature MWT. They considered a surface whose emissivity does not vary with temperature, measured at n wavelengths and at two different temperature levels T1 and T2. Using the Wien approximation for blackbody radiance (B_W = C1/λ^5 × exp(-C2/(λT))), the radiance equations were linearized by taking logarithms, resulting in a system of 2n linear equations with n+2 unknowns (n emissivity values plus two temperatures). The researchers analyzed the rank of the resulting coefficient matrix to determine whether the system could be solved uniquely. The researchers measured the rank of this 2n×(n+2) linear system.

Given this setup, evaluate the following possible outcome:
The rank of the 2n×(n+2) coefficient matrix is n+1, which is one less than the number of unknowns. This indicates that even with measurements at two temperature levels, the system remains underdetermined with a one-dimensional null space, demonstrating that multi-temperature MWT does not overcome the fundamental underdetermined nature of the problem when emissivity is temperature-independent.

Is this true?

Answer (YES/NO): YES